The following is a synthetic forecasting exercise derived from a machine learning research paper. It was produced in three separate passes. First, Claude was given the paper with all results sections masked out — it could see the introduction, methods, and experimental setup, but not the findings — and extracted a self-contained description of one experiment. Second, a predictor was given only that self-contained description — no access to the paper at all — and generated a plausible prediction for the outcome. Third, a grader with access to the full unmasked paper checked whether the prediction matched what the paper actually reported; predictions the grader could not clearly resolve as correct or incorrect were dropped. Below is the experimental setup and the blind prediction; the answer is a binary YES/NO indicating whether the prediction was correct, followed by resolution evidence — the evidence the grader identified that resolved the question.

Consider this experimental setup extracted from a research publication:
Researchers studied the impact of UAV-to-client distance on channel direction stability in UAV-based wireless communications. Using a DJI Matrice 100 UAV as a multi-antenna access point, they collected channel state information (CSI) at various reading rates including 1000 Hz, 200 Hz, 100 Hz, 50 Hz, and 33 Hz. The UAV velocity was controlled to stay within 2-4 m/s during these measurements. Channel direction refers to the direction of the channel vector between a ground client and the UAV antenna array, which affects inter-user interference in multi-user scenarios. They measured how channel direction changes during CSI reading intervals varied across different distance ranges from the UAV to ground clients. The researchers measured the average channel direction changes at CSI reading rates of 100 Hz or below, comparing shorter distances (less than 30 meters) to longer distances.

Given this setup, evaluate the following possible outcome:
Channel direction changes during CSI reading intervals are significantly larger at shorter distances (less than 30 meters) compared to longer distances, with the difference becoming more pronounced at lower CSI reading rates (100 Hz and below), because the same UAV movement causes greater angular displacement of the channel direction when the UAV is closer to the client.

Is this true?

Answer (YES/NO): YES